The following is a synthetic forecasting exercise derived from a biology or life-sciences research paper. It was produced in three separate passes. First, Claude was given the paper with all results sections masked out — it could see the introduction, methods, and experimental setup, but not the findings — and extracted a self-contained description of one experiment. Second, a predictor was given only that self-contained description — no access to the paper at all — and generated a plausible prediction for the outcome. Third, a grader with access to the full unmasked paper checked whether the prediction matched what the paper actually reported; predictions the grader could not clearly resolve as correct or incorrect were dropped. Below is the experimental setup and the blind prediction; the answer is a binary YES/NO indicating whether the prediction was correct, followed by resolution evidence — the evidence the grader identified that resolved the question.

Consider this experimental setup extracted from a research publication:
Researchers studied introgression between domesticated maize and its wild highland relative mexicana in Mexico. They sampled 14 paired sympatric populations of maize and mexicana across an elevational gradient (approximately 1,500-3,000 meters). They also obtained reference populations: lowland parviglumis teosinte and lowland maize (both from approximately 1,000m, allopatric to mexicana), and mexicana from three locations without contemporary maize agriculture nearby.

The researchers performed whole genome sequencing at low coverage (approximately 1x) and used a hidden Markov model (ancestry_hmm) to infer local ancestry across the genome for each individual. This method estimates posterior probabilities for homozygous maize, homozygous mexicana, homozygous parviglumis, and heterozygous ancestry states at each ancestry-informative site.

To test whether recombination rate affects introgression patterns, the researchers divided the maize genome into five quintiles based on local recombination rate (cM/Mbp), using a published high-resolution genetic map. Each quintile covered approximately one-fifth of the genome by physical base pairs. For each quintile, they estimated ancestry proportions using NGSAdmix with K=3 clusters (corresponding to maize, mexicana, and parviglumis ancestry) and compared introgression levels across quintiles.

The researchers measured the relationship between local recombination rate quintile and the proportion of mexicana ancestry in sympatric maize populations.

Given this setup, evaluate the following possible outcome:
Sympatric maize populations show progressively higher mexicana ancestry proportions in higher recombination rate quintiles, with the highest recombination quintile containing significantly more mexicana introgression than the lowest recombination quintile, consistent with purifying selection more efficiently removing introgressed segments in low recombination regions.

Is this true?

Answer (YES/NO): YES